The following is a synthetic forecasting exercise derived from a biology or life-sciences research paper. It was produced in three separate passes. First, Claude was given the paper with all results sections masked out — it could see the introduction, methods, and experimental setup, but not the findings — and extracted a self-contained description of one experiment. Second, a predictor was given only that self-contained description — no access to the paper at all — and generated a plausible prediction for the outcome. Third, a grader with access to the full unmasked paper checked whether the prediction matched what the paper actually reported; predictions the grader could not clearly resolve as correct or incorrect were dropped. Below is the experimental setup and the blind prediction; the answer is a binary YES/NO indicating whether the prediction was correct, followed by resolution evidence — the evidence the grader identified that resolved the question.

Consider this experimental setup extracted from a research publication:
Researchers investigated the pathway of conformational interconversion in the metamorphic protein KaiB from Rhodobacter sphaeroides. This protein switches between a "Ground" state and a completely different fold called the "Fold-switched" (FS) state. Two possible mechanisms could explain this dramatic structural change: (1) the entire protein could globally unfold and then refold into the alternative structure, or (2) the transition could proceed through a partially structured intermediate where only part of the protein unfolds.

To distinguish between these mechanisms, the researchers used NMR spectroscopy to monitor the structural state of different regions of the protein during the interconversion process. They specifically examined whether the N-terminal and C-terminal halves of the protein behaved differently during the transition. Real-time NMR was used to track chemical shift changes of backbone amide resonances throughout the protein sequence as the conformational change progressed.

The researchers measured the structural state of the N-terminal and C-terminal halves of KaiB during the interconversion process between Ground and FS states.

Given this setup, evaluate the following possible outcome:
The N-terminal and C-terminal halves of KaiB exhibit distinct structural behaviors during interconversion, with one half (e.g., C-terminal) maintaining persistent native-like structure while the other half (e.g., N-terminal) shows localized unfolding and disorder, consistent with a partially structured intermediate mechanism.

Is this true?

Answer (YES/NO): NO